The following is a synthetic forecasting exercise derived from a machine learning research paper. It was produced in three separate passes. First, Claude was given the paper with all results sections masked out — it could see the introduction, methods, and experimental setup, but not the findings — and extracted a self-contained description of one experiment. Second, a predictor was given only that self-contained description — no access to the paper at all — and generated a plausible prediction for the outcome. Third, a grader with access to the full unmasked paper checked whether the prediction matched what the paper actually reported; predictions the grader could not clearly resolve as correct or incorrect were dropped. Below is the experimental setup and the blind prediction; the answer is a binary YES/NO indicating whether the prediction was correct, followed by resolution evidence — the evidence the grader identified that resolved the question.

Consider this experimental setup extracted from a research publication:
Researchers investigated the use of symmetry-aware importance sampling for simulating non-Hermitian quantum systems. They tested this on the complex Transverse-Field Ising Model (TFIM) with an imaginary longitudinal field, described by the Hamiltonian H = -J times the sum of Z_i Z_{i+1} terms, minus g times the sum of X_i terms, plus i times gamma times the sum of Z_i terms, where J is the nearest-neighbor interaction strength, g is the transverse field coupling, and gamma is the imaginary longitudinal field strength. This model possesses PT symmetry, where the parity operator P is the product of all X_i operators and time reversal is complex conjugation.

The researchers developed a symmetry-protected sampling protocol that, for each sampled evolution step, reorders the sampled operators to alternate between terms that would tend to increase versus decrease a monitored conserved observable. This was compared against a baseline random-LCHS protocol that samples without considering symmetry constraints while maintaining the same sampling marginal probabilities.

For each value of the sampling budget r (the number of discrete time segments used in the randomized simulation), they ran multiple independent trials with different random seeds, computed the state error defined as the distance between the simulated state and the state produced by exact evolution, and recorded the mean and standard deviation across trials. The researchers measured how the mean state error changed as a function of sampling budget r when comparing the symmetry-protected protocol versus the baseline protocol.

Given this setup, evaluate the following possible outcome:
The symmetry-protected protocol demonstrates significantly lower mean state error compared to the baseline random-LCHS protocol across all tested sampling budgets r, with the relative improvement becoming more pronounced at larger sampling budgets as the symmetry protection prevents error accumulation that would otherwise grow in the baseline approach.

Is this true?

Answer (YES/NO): NO